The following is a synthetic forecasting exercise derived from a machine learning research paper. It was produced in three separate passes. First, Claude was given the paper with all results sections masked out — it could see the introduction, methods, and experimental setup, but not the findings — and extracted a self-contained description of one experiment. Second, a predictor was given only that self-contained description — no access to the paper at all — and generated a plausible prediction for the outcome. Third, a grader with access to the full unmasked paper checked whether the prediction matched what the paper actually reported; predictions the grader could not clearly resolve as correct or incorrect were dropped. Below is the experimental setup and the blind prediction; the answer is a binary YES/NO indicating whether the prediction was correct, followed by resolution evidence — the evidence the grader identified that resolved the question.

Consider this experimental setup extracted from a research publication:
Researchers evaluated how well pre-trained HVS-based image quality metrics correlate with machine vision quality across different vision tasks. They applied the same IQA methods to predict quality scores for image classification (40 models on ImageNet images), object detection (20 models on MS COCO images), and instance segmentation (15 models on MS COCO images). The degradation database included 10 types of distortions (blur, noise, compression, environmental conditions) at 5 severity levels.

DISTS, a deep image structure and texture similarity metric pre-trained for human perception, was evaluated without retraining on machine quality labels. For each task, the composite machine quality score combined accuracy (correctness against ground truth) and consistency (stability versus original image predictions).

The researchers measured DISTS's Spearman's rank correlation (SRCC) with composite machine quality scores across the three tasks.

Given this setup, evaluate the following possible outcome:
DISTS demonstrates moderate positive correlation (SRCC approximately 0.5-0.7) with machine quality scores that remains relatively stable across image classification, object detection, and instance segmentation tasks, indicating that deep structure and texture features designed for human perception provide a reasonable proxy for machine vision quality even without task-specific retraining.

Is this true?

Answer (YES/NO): NO